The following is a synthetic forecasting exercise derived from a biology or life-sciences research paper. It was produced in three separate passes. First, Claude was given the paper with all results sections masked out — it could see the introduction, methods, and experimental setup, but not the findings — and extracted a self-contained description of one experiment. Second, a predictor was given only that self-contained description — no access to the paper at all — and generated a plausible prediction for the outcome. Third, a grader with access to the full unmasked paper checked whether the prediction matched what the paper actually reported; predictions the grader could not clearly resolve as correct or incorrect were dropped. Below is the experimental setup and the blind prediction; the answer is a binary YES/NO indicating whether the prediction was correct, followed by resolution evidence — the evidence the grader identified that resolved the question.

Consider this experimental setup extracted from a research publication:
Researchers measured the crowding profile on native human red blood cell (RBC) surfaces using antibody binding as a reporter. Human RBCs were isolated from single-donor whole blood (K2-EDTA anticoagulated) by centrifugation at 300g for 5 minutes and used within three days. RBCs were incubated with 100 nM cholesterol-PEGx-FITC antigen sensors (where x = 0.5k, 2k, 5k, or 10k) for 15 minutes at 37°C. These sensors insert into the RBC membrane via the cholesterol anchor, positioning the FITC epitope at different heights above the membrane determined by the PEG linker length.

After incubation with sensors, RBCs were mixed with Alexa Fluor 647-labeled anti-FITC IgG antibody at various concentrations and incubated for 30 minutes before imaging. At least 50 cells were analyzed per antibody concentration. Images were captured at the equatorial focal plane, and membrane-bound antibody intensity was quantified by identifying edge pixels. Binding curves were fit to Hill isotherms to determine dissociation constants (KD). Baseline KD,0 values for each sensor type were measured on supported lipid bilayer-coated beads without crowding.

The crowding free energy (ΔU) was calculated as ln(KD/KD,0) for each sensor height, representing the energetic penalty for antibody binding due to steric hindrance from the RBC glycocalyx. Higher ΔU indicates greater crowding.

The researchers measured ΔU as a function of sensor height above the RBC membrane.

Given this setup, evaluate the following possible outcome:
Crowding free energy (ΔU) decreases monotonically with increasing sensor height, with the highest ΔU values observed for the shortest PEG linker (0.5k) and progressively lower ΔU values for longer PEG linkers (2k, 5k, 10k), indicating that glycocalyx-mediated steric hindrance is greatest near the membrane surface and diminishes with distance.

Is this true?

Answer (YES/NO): YES